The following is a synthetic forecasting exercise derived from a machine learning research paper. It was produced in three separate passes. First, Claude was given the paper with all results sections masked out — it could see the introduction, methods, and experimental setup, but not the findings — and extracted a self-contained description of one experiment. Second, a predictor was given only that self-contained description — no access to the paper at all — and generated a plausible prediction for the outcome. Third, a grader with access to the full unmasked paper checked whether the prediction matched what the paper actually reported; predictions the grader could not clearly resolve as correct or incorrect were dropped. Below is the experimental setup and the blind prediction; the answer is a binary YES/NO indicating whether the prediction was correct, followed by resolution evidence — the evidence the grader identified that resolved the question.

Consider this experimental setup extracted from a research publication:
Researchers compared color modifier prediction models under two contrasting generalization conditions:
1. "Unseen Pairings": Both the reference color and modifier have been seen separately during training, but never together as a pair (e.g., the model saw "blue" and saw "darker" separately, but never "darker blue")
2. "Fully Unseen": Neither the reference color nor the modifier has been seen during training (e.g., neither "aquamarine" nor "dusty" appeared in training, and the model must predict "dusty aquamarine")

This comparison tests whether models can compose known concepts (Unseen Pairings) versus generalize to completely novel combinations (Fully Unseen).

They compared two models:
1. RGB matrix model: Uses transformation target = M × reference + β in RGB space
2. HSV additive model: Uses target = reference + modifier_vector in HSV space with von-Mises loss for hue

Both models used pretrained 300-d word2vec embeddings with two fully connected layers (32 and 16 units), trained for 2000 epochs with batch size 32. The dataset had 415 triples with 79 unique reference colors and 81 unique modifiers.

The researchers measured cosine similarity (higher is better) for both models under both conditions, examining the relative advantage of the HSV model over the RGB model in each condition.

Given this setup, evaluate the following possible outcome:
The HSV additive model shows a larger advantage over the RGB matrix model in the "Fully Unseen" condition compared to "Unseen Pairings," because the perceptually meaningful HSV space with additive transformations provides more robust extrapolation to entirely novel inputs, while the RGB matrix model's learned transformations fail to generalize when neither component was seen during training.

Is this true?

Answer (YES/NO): YES